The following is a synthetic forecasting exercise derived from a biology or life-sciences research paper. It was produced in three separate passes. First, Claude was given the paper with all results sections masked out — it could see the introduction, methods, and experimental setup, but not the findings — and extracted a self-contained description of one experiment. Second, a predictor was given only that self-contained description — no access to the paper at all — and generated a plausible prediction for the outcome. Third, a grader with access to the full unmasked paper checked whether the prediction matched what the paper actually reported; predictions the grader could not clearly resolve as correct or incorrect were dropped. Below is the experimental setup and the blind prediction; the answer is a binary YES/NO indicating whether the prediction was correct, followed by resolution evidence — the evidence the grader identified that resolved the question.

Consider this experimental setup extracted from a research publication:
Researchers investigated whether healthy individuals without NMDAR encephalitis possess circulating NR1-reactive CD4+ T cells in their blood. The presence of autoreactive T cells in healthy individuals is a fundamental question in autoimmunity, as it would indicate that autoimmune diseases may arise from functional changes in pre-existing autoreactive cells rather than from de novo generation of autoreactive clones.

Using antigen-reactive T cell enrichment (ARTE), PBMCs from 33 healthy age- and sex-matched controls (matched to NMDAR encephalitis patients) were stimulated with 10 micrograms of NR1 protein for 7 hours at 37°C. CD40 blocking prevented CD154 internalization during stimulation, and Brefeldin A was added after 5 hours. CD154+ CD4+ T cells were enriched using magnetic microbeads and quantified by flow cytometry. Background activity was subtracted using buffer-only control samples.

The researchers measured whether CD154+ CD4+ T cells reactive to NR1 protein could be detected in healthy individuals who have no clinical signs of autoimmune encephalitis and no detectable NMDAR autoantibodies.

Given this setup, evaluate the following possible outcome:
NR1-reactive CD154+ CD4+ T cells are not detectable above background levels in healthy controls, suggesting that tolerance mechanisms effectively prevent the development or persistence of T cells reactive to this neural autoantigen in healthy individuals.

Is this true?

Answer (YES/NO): NO